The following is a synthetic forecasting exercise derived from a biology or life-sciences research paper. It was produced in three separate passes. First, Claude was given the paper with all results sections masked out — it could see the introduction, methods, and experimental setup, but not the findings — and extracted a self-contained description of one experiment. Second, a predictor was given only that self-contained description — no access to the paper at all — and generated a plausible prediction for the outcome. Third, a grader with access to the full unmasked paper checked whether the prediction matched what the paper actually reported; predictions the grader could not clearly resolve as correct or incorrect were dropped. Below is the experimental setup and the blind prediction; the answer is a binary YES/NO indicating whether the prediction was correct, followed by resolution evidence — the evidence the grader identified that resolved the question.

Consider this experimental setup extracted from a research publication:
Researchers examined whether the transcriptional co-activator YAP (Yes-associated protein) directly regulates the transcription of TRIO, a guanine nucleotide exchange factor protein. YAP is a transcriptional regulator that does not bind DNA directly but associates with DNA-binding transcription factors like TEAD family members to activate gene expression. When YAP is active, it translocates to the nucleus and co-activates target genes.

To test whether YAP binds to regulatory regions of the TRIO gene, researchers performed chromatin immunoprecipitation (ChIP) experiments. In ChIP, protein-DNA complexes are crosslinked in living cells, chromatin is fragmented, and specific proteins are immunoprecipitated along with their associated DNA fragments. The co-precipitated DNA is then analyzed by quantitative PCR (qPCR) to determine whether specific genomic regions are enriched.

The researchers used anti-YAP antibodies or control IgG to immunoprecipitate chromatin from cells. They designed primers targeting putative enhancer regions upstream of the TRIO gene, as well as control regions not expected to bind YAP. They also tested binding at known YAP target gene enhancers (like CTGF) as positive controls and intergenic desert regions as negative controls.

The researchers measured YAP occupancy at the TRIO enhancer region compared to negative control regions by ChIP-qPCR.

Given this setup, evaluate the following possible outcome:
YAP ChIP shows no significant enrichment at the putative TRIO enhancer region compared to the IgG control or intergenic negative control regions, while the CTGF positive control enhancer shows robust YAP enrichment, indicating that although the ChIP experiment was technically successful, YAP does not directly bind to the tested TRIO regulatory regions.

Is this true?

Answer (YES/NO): NO